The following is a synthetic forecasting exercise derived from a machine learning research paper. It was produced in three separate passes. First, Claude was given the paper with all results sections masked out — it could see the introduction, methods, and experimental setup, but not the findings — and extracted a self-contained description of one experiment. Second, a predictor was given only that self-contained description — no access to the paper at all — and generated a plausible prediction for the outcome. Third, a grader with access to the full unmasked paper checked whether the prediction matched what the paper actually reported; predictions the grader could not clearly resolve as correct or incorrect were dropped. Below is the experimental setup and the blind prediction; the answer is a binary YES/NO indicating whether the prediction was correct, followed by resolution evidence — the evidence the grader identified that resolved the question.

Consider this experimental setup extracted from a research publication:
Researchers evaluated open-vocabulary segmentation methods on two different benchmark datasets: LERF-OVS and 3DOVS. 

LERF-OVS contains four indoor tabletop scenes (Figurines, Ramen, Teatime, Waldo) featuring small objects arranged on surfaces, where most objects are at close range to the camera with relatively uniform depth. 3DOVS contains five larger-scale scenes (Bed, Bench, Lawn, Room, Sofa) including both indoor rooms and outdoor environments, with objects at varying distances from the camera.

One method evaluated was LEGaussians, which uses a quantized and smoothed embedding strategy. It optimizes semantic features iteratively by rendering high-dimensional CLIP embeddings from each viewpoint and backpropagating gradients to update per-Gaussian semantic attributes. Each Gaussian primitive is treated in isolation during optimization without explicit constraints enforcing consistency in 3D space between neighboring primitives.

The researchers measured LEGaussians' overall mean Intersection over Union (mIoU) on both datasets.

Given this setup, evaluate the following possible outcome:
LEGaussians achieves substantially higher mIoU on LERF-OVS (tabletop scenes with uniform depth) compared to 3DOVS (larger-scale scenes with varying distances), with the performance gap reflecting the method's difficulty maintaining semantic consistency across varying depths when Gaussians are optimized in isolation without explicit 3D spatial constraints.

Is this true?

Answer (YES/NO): NO